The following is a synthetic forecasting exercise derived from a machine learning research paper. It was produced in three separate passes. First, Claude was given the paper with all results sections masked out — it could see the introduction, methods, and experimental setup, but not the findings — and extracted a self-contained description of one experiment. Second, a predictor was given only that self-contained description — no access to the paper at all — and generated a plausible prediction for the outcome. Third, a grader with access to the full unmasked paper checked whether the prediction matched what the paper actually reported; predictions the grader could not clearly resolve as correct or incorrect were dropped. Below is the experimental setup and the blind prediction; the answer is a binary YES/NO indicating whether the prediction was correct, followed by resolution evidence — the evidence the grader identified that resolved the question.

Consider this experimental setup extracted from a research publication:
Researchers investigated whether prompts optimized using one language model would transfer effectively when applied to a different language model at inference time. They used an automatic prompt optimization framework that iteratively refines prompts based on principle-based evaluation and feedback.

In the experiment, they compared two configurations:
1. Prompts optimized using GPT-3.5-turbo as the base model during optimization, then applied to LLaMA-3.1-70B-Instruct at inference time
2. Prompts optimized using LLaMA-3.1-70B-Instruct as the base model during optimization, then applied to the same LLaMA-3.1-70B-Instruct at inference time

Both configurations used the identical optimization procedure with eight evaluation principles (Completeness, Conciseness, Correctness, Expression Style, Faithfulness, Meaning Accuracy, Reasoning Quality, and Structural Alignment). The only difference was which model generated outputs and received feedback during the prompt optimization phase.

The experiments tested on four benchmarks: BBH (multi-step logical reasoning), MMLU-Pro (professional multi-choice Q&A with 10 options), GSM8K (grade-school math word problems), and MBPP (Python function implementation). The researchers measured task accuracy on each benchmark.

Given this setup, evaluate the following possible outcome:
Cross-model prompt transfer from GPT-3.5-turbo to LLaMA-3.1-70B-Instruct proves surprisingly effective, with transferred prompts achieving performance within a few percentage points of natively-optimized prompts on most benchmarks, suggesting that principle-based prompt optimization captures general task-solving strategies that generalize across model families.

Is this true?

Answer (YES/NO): NO